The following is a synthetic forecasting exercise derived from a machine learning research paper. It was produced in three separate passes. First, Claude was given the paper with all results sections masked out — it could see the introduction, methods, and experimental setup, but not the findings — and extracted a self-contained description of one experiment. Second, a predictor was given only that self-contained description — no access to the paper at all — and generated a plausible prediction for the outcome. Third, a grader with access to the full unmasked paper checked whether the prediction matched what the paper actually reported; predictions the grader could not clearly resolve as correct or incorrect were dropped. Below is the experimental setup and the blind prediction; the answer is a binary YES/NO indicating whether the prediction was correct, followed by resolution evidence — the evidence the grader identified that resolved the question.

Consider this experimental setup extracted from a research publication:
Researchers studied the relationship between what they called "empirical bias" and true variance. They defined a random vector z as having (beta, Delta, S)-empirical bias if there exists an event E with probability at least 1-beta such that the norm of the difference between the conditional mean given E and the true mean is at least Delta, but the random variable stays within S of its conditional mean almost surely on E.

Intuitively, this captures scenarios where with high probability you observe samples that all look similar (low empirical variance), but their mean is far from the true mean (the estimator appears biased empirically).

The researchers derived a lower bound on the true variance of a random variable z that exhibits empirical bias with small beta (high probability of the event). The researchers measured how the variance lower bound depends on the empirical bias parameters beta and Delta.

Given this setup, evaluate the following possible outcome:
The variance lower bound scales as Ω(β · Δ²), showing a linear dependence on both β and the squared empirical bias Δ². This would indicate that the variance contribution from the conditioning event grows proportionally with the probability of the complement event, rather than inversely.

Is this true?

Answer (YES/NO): NO